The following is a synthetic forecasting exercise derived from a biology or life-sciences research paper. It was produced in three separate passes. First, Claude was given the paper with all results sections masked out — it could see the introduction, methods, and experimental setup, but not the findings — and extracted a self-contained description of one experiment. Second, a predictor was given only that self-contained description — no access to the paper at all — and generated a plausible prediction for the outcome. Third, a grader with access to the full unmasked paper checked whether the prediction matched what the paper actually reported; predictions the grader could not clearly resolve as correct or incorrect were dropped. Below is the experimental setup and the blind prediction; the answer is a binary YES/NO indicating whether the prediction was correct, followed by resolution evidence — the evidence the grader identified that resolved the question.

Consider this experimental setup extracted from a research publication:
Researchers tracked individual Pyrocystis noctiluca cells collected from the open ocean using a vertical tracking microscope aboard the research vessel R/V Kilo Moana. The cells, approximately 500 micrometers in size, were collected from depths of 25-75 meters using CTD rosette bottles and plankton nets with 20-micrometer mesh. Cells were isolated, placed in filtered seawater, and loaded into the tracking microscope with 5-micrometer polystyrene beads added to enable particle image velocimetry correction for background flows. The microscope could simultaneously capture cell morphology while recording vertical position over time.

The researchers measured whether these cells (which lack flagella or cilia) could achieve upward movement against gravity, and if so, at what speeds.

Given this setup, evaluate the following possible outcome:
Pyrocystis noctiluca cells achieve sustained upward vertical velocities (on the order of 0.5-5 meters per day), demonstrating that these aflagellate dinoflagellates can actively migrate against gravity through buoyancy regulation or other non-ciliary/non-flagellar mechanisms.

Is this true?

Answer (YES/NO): NO